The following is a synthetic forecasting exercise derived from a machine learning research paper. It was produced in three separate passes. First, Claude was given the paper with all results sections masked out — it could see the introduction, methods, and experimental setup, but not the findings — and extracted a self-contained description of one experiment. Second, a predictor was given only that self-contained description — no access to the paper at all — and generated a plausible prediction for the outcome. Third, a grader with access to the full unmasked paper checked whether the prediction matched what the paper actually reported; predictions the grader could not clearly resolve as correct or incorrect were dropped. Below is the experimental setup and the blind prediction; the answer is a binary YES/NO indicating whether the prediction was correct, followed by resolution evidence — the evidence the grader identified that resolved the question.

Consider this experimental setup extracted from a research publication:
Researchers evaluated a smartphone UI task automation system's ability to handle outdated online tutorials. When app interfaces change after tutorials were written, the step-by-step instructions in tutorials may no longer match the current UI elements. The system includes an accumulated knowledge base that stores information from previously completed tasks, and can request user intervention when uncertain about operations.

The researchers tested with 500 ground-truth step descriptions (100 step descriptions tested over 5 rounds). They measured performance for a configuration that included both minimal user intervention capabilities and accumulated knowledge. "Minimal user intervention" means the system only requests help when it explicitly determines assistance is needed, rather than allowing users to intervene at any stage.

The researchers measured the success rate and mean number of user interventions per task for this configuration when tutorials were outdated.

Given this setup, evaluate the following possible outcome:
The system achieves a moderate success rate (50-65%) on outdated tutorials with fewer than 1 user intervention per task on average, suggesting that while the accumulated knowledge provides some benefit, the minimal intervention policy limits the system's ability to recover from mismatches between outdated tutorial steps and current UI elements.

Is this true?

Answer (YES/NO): NO